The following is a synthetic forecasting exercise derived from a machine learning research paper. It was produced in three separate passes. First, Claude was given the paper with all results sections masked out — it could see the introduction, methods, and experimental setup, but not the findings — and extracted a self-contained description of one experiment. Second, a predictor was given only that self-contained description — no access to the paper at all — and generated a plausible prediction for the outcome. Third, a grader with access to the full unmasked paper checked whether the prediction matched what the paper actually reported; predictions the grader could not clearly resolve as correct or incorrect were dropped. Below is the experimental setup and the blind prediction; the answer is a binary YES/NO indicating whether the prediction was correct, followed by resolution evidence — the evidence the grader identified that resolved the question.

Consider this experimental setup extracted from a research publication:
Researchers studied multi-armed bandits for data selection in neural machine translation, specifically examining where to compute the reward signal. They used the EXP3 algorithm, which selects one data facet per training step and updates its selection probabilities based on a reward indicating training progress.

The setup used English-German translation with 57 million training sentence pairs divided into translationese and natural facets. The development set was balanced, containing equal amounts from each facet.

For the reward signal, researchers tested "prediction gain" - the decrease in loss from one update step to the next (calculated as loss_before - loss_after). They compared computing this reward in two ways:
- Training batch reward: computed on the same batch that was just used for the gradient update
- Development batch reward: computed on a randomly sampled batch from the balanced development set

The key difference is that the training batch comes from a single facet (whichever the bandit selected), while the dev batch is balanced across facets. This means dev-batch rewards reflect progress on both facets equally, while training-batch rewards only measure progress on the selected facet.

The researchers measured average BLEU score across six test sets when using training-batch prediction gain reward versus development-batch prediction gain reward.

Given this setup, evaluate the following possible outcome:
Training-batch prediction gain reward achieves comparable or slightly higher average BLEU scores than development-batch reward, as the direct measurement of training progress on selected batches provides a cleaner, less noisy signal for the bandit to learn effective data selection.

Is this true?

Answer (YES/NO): YES